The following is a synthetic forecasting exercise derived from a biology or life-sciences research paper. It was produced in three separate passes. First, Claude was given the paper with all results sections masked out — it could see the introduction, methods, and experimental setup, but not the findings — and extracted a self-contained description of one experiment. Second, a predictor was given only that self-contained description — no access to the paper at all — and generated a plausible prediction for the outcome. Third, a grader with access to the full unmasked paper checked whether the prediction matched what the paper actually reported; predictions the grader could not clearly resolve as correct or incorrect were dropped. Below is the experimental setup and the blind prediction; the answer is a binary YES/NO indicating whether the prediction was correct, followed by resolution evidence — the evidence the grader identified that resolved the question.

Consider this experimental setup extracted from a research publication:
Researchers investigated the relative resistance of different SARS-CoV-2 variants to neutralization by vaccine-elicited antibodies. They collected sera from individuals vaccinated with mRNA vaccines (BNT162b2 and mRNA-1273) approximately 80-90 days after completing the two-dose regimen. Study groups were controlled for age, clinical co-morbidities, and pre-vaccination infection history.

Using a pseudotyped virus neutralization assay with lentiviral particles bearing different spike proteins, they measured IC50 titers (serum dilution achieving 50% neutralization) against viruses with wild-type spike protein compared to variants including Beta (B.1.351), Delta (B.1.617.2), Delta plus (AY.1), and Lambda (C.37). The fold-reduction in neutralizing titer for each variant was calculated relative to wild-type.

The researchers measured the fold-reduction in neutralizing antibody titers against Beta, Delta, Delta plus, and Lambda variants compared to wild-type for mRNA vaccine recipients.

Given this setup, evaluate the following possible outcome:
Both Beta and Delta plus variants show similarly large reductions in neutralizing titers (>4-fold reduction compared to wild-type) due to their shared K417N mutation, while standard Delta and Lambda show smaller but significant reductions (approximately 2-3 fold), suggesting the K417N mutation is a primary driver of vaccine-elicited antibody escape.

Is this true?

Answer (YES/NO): NO